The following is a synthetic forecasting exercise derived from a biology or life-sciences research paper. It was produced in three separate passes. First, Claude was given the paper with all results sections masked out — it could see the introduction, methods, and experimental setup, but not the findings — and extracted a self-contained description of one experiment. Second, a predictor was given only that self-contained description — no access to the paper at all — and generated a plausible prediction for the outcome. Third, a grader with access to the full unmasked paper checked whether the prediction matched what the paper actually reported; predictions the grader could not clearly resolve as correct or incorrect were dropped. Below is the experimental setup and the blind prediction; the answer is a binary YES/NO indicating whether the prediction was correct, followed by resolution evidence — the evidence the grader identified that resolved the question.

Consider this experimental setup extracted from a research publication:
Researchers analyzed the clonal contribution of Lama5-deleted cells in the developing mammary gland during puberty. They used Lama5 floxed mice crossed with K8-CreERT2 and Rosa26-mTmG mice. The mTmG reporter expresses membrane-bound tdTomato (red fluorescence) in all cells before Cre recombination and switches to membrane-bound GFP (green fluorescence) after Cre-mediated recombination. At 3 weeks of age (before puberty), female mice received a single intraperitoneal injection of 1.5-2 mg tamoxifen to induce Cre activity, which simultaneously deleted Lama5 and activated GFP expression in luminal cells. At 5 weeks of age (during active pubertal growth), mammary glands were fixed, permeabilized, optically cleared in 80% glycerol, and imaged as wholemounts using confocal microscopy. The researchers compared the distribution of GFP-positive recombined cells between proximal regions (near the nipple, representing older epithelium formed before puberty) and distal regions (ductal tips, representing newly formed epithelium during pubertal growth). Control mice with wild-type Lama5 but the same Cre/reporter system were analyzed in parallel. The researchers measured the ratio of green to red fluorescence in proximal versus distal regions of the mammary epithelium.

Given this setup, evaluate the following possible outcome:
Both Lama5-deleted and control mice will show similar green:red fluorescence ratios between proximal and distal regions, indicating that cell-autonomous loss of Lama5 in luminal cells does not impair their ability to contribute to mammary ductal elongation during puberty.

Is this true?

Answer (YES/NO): NO